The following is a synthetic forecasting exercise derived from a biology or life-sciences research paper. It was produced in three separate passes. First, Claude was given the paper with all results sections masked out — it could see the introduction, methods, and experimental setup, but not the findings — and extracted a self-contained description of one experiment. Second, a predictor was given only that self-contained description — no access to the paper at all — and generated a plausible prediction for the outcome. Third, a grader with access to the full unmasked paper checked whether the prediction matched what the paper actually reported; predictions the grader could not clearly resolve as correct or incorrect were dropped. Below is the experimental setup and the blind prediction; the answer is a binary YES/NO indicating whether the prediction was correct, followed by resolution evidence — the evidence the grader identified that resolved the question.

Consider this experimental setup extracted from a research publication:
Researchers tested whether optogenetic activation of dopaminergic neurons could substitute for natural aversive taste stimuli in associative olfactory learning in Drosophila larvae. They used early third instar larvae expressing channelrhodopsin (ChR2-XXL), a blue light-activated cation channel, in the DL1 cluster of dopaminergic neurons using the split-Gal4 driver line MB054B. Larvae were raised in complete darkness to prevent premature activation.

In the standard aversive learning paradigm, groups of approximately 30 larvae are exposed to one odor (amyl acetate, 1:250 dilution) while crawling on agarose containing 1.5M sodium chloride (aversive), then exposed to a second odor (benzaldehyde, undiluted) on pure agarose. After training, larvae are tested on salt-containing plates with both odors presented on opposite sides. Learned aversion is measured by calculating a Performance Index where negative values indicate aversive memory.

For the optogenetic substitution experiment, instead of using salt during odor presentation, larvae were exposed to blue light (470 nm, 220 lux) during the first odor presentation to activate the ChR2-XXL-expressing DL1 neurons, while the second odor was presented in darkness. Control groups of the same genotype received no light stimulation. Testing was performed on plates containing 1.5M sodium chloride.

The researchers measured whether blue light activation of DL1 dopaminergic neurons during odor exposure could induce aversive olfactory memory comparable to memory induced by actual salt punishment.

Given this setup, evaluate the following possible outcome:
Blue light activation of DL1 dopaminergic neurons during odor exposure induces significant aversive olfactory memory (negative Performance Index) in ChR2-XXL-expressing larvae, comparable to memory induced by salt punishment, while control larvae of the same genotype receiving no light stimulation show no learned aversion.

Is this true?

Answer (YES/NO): YES